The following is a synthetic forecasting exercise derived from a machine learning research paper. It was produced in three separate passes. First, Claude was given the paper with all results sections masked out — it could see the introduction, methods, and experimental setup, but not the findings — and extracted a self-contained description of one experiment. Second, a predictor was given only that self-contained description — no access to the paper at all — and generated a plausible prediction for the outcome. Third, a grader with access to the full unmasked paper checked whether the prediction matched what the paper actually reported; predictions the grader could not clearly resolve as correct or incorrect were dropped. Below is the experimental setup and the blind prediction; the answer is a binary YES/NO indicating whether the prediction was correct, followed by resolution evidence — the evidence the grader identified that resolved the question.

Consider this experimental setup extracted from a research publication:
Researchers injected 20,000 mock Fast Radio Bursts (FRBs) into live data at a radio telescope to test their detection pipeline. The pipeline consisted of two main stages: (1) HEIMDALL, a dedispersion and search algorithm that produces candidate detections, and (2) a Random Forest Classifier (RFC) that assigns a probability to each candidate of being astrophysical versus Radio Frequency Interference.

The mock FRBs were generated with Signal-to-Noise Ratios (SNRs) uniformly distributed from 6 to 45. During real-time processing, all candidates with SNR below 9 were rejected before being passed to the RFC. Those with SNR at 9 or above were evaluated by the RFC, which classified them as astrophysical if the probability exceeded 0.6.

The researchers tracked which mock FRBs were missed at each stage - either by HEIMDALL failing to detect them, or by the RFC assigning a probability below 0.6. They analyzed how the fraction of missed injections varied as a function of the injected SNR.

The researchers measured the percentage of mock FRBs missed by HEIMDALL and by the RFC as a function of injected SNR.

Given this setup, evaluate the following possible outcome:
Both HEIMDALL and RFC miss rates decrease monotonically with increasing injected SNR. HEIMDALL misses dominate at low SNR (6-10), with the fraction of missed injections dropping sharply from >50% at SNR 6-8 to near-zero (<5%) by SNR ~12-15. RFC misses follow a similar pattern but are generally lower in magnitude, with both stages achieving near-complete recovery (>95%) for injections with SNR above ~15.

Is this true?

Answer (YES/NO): NO